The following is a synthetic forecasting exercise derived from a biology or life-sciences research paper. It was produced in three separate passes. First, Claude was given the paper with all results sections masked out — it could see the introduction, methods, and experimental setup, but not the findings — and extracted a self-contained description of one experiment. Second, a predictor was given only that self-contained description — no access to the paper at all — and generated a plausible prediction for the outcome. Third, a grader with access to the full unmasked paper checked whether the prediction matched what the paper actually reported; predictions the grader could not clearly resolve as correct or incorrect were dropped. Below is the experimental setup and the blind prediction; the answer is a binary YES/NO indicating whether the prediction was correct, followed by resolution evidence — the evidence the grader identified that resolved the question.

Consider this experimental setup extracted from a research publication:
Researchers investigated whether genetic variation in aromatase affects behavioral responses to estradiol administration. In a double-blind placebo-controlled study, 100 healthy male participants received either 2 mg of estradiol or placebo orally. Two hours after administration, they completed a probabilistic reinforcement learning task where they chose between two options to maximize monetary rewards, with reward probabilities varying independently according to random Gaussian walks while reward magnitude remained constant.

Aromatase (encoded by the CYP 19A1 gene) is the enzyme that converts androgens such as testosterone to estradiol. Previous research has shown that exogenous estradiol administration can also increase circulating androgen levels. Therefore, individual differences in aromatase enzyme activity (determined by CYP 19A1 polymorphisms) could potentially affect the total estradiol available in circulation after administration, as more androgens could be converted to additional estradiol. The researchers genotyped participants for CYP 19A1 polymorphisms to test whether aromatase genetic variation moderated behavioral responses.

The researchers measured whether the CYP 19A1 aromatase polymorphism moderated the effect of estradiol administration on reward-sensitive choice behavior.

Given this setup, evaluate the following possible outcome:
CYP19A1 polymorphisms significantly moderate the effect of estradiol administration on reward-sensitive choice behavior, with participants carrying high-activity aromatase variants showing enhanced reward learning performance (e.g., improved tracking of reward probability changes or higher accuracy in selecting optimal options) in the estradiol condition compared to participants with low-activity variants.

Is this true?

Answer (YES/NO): NO